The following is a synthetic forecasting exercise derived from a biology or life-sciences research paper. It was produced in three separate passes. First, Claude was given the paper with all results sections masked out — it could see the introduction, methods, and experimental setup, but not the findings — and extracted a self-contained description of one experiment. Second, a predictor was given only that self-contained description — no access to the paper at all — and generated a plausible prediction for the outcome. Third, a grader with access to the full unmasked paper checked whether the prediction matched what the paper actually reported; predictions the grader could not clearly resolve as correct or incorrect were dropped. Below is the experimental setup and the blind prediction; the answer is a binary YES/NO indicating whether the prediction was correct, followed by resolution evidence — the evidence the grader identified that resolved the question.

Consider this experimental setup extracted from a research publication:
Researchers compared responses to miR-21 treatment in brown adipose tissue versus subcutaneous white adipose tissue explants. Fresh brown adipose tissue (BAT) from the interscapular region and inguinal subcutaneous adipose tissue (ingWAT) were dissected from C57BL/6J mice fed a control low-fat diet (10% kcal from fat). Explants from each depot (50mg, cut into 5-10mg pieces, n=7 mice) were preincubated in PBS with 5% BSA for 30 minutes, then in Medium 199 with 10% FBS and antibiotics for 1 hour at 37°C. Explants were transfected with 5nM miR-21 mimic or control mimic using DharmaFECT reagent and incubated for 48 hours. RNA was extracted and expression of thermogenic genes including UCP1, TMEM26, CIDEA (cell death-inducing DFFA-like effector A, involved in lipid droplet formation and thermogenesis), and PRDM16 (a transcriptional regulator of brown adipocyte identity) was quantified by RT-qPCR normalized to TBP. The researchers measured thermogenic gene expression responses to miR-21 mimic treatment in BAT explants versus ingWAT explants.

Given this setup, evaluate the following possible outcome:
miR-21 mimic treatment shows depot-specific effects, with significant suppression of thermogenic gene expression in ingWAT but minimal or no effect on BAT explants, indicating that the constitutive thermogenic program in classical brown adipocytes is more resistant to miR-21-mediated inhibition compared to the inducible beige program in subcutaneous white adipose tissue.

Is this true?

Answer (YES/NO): NO